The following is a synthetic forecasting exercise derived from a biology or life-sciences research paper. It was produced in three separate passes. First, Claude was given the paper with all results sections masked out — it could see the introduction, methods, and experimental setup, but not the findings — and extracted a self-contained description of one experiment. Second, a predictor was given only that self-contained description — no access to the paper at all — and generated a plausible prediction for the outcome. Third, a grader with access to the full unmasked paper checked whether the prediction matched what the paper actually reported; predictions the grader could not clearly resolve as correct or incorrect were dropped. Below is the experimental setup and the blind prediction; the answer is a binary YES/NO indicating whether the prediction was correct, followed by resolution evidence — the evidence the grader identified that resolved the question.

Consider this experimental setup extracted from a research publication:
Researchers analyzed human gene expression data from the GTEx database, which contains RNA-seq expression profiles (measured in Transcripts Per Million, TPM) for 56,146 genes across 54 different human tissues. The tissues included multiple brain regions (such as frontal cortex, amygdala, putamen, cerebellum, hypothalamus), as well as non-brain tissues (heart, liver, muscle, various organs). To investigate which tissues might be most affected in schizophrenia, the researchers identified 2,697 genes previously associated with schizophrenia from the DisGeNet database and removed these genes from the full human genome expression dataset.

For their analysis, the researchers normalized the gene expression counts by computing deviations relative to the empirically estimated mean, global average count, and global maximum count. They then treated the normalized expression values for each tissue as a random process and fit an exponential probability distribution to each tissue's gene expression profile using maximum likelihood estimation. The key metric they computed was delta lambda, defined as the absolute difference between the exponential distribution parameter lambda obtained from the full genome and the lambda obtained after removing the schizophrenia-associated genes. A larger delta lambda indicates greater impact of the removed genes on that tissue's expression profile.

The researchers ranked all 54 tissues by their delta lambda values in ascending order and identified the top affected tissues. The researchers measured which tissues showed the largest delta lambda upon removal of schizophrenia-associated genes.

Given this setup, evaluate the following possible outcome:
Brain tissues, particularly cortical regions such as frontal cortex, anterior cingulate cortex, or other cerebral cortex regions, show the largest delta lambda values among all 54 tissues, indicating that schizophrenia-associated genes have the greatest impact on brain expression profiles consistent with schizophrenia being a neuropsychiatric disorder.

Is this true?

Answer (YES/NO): NO